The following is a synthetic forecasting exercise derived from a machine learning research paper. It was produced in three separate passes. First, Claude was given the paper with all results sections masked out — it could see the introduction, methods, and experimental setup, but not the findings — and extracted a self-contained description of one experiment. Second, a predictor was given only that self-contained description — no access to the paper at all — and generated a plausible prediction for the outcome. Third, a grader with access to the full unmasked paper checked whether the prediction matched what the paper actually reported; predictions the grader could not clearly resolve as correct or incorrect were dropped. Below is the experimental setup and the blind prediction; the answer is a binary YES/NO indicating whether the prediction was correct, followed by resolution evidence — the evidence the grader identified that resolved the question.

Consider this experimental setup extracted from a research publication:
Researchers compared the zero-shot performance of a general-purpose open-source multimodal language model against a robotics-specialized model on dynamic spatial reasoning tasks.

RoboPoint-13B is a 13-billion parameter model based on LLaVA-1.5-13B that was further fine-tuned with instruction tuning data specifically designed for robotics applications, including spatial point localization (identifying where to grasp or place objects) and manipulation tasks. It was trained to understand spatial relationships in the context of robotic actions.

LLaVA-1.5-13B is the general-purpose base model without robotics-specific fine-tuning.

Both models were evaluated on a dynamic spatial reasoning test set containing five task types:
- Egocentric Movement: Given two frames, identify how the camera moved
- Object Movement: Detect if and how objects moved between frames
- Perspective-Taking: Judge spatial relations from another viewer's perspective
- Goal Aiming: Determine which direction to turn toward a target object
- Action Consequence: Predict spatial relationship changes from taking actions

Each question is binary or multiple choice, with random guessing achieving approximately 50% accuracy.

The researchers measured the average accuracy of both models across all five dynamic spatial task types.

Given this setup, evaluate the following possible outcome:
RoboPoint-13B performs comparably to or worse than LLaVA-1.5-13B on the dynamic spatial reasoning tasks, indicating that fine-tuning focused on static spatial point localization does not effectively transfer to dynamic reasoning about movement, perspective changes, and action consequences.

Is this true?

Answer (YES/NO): YES